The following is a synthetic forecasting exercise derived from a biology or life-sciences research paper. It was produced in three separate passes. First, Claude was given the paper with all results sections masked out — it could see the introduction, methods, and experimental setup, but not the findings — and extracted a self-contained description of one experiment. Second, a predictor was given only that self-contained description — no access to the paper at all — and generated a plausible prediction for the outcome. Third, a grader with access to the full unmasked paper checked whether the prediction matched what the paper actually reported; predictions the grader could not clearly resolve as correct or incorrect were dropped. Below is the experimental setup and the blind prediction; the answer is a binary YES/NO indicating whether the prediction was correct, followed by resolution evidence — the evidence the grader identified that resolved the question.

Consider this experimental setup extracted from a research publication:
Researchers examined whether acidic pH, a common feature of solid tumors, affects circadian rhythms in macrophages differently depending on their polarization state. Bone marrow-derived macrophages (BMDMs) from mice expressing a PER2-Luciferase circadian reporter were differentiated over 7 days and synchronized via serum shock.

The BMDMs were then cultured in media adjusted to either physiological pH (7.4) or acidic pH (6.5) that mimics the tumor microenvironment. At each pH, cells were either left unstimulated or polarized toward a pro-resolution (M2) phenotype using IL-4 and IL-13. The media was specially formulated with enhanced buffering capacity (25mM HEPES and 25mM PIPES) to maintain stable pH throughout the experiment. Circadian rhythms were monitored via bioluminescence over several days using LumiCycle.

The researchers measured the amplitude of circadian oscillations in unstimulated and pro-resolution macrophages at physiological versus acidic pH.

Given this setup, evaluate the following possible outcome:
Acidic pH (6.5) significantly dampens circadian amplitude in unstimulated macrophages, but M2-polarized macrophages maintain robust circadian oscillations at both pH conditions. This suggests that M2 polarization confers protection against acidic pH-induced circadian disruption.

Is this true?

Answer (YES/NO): NO